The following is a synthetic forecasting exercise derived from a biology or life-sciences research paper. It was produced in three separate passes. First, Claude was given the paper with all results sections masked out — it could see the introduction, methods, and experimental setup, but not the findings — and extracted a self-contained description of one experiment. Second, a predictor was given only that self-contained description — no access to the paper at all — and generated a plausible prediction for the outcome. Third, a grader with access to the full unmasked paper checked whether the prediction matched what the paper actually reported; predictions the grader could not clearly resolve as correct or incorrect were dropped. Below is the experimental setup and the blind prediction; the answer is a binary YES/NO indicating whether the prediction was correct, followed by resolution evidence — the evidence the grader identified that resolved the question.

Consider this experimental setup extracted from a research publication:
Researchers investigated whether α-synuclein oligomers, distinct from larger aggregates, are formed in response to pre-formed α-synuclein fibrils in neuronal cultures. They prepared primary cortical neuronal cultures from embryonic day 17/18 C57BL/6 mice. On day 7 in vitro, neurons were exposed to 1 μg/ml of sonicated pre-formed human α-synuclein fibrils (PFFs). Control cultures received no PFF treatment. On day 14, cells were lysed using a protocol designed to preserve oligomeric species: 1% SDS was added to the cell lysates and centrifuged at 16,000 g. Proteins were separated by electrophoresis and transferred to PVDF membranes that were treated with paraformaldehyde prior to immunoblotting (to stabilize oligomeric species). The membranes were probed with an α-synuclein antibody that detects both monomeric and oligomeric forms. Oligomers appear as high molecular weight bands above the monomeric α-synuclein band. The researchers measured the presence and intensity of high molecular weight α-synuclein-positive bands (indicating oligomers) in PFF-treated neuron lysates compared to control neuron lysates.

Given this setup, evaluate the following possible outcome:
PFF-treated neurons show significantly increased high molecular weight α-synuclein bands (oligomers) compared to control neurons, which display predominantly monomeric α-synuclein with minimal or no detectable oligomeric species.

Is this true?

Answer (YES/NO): YES